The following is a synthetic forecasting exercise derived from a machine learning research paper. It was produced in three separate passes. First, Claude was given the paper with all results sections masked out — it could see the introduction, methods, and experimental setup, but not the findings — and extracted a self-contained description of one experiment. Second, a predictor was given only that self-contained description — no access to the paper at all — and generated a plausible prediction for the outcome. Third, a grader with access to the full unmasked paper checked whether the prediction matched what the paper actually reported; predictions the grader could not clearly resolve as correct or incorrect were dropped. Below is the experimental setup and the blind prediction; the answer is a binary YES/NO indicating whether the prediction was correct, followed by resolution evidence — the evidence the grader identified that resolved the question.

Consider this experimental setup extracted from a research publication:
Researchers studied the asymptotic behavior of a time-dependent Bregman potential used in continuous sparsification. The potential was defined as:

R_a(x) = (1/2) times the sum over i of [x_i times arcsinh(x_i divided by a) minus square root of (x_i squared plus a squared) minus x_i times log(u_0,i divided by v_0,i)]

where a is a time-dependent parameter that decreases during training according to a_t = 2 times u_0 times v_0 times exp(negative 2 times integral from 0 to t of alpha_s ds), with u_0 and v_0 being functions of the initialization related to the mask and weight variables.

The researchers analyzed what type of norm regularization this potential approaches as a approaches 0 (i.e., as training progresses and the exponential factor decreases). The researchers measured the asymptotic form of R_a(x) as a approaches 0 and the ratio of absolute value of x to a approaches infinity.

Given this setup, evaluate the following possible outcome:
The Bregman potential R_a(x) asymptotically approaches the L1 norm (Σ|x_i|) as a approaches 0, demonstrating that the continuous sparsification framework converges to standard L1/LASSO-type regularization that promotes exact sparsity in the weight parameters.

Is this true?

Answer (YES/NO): NO